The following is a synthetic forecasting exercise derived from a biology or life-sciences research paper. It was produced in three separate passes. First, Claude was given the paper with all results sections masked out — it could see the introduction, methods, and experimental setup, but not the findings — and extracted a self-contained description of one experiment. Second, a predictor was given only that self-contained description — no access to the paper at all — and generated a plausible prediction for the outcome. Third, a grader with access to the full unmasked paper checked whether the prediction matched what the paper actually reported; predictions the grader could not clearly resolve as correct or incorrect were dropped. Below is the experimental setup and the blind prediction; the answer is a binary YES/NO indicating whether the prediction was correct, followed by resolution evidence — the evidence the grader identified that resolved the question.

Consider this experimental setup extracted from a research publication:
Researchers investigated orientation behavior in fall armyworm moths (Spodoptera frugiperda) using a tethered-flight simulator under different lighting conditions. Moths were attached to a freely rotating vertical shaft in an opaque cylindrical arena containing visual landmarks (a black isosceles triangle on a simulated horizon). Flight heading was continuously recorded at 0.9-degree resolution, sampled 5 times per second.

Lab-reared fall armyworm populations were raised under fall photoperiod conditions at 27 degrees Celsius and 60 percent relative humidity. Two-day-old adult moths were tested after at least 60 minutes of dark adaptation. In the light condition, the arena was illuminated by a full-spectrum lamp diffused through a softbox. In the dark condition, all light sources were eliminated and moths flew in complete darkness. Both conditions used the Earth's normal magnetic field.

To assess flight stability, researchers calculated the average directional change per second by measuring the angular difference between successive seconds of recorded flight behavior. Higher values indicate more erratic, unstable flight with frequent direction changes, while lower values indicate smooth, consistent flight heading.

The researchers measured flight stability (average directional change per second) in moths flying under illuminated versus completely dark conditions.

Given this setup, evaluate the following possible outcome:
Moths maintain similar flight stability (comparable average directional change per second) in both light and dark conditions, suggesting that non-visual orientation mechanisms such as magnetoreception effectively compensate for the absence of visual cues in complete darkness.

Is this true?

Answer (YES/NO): NO